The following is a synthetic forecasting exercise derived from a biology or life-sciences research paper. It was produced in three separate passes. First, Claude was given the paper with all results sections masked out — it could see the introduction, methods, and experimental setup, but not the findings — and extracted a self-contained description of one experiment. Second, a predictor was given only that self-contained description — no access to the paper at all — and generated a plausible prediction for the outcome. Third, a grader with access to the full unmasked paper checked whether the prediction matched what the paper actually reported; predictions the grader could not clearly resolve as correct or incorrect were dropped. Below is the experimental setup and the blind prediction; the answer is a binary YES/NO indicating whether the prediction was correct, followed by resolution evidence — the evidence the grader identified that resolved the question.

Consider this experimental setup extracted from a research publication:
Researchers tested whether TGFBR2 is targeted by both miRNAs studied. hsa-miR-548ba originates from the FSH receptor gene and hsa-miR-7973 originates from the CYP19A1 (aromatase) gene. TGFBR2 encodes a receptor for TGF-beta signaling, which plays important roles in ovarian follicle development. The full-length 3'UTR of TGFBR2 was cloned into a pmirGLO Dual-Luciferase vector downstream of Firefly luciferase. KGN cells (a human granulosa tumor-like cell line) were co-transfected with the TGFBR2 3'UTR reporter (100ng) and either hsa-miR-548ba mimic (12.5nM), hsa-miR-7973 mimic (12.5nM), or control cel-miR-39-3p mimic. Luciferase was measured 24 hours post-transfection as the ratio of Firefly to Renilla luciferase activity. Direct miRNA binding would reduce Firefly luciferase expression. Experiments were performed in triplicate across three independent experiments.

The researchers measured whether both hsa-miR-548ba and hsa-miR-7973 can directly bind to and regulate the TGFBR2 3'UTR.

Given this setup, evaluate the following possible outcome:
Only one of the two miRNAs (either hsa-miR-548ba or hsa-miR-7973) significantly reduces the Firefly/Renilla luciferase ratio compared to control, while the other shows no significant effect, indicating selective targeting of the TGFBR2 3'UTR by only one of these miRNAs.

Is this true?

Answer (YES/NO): NO